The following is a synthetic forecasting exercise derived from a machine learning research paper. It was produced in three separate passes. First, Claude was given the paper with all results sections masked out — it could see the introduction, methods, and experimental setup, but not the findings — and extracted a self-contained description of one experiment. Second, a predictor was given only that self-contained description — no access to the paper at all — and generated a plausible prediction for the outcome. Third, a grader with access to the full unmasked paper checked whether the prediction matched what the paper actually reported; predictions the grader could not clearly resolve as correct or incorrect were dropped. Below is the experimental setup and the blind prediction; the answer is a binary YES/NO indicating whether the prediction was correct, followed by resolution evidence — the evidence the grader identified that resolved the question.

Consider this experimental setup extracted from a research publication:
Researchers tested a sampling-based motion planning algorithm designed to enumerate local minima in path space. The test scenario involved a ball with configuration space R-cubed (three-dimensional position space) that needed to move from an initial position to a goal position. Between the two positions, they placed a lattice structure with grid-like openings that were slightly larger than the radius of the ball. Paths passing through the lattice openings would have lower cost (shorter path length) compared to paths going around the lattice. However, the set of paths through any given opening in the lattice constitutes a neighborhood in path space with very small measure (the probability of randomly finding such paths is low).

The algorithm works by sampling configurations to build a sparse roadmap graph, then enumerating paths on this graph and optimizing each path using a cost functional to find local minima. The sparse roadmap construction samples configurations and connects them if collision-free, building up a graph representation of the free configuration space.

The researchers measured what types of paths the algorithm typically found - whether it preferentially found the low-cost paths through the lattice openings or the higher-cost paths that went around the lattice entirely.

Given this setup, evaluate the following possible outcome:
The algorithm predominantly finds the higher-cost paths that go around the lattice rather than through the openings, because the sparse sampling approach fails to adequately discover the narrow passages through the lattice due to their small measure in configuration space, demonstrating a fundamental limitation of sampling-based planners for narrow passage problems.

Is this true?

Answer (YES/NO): YES